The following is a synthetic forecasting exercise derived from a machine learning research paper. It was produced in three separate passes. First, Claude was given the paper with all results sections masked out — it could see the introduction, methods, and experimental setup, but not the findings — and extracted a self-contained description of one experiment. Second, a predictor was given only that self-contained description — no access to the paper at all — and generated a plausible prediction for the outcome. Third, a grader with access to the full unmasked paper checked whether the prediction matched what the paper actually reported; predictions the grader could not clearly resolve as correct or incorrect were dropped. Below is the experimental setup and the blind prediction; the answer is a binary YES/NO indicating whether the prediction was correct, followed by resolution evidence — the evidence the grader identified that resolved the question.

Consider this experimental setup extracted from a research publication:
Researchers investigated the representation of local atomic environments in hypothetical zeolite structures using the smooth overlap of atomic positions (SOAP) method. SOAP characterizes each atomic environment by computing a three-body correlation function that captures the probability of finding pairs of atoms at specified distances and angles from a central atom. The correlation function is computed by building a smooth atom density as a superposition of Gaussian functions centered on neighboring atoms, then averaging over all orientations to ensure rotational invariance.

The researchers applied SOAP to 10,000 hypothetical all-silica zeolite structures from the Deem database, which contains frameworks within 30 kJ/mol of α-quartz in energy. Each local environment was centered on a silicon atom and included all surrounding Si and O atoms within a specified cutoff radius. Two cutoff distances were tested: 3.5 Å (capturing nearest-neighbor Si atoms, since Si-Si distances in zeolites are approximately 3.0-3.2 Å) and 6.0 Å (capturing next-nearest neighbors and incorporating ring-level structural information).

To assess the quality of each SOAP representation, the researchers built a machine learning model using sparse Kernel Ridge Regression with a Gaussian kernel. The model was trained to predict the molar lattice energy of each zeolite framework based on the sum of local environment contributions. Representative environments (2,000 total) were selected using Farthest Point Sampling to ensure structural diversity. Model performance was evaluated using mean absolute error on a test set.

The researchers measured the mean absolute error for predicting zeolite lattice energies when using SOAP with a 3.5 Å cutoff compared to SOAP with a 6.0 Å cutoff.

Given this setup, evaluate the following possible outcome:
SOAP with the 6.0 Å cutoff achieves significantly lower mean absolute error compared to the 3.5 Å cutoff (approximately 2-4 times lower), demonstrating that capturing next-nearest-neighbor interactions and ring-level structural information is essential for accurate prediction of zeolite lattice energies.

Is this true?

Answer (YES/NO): NO